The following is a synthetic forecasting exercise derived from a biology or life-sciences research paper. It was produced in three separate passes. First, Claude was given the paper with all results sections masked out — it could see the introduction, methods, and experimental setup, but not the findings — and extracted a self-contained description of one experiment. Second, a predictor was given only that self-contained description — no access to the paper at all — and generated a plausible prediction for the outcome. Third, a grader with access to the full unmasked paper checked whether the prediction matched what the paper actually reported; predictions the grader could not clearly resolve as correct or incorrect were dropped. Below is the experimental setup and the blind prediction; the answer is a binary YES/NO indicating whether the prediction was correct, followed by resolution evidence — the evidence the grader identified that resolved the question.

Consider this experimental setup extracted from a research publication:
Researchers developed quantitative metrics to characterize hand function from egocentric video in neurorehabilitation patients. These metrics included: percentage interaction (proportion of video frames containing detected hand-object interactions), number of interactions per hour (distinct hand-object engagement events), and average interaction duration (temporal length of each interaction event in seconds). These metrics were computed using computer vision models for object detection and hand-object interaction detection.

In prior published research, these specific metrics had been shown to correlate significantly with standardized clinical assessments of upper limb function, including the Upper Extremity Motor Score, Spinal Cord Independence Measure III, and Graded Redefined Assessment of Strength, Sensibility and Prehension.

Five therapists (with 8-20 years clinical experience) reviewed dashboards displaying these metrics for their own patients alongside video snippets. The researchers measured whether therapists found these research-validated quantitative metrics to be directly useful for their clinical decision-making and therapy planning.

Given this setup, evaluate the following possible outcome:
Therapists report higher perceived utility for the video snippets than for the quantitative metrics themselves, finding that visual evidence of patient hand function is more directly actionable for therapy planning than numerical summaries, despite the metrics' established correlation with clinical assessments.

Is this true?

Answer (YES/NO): YES